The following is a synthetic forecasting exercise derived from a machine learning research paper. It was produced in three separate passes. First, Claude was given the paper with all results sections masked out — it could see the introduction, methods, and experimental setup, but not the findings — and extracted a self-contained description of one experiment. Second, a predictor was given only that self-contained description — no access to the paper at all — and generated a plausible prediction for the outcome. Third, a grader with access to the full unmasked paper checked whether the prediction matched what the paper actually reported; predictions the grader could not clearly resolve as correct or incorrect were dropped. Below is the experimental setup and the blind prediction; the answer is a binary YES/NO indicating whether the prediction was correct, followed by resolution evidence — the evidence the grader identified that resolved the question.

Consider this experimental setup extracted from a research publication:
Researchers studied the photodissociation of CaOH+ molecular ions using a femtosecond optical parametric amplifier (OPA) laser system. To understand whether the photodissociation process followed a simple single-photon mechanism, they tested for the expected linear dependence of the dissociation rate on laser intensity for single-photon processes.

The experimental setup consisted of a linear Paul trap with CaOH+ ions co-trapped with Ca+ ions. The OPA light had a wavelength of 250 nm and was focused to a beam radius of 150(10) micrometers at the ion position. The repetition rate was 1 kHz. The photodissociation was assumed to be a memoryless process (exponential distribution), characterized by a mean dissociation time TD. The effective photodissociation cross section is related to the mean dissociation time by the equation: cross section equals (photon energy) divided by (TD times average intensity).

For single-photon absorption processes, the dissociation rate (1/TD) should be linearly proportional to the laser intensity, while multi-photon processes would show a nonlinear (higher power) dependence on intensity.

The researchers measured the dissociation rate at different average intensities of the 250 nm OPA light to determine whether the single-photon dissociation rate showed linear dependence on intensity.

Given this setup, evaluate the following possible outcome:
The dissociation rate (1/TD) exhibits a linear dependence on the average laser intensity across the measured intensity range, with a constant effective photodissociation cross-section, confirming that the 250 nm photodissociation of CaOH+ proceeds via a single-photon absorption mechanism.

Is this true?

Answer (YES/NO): YES